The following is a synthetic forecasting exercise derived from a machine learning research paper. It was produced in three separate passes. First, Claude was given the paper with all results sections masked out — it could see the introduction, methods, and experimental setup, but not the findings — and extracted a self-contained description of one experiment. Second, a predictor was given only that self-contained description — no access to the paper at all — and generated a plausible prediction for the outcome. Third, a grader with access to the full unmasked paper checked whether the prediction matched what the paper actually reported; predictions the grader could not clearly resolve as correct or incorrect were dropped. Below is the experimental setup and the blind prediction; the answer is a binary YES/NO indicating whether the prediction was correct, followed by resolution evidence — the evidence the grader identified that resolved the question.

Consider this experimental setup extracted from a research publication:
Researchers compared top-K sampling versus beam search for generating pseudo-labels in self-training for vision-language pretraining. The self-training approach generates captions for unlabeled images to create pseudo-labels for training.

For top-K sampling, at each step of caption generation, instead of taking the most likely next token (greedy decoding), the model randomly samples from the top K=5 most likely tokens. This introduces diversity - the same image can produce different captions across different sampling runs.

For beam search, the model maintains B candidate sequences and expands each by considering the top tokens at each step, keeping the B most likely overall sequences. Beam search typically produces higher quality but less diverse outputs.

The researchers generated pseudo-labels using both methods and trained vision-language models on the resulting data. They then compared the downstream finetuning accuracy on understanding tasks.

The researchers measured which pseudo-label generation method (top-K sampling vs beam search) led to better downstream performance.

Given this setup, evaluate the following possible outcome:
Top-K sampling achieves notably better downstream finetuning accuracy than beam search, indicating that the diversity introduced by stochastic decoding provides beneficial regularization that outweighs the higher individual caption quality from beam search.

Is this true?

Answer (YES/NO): NO